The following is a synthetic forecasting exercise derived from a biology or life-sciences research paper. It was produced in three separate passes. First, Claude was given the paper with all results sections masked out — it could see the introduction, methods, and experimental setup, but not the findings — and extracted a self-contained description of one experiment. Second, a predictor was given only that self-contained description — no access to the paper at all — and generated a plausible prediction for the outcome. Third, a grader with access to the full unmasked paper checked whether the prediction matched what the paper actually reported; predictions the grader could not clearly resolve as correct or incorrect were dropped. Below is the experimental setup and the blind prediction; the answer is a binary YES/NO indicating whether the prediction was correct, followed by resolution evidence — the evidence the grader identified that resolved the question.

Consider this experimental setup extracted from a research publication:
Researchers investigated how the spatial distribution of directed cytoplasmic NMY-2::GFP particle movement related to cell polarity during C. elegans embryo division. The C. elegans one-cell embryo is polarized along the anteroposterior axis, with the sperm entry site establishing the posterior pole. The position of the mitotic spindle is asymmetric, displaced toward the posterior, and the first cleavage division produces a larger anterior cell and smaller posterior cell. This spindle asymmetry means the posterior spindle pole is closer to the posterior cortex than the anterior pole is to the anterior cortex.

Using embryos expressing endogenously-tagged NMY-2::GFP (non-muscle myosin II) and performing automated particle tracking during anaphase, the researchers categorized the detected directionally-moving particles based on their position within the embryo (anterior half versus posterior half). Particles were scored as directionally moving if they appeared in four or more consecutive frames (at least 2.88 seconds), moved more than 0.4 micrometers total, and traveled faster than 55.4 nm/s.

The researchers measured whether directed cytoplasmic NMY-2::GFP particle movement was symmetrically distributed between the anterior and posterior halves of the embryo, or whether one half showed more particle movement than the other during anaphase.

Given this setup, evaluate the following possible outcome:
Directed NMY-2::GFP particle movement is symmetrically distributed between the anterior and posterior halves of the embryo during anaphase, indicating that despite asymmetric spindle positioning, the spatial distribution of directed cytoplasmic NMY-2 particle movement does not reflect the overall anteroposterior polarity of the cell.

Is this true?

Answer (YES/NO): NO